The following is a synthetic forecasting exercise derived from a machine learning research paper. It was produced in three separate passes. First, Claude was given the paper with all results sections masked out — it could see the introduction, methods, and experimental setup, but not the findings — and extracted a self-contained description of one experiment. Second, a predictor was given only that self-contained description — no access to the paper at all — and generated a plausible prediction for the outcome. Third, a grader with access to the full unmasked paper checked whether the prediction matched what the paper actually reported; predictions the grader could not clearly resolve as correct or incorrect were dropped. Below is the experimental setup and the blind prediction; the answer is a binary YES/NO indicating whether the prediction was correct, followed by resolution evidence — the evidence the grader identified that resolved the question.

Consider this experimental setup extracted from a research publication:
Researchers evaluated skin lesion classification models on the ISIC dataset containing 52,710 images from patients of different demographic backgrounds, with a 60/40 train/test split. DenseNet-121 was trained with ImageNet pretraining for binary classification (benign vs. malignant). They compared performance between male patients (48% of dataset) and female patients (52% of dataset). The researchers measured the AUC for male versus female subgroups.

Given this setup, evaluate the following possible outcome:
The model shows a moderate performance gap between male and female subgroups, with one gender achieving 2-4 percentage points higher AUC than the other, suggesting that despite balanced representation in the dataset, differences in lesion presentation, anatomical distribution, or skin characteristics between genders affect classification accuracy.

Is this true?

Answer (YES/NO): NO